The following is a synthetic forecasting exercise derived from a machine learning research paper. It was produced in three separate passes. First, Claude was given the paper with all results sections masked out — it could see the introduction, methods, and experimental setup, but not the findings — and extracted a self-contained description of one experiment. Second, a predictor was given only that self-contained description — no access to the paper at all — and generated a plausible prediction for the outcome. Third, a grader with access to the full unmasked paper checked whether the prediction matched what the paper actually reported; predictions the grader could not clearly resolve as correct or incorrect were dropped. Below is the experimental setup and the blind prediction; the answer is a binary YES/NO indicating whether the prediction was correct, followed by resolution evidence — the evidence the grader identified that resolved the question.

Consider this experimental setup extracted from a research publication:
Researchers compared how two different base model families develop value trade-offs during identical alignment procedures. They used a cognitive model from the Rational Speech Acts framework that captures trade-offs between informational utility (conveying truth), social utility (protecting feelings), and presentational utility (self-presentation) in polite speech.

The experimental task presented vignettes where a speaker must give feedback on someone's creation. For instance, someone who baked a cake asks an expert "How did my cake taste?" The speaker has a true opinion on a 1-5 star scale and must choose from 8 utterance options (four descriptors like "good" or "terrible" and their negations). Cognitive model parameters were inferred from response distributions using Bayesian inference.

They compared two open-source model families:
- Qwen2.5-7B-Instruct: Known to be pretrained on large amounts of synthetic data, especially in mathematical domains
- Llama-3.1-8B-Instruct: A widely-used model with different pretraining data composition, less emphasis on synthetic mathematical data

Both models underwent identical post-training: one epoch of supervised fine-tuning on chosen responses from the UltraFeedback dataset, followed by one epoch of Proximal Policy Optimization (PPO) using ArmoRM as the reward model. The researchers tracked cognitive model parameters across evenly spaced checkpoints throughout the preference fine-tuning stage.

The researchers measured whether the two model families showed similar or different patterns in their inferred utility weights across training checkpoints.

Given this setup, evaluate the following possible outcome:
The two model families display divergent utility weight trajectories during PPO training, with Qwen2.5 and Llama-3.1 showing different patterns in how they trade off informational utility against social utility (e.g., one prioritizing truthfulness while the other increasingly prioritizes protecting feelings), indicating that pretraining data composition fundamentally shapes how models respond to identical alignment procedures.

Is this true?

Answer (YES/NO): YES